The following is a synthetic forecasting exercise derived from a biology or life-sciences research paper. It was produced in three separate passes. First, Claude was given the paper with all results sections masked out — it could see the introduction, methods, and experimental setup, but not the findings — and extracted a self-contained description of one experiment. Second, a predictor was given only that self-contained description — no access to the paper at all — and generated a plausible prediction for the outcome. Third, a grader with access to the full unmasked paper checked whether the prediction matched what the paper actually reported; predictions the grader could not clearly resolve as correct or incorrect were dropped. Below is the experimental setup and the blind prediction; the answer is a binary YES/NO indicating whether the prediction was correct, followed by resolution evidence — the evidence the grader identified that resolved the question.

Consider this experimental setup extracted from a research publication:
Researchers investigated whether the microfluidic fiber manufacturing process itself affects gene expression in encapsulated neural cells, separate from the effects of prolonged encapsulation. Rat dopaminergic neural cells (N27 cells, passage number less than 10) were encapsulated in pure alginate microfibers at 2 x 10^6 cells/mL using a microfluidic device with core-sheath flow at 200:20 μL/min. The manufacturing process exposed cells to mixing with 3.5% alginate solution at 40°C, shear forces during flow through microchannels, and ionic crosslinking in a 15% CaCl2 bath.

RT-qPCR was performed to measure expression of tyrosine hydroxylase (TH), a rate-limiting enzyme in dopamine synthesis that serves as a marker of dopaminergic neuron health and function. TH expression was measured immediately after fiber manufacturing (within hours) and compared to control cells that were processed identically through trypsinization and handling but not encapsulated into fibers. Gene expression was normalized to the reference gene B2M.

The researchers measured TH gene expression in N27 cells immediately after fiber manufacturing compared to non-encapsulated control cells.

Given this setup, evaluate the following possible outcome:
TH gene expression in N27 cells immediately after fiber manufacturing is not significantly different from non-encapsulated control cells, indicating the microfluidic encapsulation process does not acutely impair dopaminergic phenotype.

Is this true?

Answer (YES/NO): NO